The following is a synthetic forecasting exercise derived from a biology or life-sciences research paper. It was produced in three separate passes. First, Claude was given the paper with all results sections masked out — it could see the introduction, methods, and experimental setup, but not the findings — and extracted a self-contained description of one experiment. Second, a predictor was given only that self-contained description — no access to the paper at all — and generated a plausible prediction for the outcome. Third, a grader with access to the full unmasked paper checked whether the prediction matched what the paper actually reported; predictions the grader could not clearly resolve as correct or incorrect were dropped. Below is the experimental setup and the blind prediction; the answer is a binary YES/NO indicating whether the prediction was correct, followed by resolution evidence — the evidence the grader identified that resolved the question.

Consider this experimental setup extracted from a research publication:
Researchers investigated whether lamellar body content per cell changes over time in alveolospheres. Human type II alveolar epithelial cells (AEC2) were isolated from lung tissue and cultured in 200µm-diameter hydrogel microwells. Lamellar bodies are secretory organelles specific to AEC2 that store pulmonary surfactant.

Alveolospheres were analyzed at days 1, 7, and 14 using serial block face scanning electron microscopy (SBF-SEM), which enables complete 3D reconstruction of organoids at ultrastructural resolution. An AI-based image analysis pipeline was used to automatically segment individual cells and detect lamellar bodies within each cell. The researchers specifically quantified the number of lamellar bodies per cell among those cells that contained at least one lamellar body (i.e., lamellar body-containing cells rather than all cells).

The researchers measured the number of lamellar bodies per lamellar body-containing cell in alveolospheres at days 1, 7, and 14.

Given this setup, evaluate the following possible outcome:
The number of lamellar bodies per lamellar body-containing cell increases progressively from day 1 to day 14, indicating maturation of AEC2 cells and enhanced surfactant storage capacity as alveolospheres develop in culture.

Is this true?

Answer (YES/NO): YES